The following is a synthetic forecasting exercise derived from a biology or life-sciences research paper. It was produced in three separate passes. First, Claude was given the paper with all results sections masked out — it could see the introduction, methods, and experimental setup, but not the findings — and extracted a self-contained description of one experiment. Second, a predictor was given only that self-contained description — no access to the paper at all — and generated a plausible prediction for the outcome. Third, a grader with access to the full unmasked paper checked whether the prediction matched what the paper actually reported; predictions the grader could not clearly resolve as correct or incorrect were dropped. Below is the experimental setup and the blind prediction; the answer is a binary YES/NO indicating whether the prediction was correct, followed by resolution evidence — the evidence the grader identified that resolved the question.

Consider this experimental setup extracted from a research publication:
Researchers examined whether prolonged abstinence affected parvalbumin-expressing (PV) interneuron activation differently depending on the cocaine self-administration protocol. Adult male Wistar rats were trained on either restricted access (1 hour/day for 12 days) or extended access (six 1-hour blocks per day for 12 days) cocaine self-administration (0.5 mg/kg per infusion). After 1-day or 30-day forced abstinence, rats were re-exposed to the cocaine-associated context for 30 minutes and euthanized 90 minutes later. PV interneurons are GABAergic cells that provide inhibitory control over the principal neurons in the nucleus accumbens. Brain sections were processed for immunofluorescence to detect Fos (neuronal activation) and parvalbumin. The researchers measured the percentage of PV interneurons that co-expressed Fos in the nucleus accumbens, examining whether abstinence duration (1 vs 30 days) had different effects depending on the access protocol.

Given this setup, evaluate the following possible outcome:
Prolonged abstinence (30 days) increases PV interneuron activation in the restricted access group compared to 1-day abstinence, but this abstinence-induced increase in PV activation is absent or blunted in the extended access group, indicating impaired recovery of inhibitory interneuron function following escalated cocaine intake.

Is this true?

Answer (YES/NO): NO